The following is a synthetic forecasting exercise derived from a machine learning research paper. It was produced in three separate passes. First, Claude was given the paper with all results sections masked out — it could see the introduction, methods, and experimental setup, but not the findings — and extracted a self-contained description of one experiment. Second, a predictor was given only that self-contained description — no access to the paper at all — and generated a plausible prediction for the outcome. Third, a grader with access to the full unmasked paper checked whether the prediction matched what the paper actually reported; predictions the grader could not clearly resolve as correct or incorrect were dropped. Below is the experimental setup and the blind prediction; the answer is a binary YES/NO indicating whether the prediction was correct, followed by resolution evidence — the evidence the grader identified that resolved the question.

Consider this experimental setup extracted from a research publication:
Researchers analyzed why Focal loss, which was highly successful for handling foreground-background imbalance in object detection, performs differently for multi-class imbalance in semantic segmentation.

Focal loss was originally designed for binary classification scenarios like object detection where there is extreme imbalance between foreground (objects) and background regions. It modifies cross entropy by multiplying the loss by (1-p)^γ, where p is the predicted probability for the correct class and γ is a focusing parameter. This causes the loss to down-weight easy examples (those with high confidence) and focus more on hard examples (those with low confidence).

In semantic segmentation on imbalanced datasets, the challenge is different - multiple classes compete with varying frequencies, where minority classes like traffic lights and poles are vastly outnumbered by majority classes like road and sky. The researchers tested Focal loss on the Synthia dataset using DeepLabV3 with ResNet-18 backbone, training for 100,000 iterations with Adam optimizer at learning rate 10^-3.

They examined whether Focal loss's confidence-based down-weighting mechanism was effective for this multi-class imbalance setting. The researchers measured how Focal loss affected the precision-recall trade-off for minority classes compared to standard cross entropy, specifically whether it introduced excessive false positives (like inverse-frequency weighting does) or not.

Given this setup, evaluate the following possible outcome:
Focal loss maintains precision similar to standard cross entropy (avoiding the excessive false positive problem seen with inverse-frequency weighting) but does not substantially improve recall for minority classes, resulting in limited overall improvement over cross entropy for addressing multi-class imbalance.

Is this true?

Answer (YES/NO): YES